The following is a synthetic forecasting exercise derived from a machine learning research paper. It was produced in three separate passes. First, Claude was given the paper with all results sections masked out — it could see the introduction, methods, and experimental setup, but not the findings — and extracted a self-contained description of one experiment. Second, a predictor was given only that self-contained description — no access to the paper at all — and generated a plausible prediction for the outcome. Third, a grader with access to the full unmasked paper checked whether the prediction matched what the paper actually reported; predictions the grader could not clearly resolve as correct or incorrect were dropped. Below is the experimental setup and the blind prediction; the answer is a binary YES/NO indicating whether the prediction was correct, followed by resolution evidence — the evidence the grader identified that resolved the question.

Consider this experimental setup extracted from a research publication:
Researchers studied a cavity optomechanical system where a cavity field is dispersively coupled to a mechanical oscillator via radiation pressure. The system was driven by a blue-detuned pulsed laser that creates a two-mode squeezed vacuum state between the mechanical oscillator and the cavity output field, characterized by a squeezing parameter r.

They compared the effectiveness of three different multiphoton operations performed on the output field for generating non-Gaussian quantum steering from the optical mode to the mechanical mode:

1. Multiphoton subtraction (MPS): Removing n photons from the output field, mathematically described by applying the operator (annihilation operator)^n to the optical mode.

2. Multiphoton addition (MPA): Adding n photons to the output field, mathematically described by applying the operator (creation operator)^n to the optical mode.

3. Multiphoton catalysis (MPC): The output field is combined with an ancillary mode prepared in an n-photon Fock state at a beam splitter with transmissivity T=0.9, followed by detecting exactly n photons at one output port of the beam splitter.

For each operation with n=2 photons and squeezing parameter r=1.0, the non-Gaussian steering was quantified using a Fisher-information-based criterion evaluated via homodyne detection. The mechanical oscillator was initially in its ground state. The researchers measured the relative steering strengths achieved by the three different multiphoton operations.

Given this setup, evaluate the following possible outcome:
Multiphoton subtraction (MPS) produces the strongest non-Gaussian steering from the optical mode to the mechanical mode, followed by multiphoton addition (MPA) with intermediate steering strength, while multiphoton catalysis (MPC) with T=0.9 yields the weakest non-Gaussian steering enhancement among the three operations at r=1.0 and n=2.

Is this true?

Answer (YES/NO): YES